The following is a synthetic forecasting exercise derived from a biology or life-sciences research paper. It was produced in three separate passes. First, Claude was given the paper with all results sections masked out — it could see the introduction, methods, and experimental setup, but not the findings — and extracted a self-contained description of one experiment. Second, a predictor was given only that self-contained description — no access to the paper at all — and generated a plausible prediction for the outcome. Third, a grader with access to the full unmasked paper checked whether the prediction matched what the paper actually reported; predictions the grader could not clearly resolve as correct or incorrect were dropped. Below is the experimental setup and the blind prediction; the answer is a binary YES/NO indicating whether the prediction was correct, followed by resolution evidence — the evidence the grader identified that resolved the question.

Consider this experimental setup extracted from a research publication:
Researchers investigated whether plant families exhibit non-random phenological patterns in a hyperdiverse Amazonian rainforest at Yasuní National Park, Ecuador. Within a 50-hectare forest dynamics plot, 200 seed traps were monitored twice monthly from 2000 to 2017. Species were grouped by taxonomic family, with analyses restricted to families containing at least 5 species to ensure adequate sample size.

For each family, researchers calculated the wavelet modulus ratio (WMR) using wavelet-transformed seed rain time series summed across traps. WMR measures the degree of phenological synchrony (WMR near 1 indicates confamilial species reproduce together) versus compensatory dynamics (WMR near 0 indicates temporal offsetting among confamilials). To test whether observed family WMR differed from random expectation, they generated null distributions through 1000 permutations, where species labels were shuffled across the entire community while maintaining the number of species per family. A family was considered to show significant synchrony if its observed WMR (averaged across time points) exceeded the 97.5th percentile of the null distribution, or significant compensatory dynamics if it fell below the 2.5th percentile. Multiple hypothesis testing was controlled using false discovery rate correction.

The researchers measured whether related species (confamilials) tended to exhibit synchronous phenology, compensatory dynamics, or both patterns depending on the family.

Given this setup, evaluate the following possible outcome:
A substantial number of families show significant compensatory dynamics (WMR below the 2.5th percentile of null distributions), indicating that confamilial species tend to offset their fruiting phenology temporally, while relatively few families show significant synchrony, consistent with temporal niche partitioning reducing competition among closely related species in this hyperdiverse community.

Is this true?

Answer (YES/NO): NO